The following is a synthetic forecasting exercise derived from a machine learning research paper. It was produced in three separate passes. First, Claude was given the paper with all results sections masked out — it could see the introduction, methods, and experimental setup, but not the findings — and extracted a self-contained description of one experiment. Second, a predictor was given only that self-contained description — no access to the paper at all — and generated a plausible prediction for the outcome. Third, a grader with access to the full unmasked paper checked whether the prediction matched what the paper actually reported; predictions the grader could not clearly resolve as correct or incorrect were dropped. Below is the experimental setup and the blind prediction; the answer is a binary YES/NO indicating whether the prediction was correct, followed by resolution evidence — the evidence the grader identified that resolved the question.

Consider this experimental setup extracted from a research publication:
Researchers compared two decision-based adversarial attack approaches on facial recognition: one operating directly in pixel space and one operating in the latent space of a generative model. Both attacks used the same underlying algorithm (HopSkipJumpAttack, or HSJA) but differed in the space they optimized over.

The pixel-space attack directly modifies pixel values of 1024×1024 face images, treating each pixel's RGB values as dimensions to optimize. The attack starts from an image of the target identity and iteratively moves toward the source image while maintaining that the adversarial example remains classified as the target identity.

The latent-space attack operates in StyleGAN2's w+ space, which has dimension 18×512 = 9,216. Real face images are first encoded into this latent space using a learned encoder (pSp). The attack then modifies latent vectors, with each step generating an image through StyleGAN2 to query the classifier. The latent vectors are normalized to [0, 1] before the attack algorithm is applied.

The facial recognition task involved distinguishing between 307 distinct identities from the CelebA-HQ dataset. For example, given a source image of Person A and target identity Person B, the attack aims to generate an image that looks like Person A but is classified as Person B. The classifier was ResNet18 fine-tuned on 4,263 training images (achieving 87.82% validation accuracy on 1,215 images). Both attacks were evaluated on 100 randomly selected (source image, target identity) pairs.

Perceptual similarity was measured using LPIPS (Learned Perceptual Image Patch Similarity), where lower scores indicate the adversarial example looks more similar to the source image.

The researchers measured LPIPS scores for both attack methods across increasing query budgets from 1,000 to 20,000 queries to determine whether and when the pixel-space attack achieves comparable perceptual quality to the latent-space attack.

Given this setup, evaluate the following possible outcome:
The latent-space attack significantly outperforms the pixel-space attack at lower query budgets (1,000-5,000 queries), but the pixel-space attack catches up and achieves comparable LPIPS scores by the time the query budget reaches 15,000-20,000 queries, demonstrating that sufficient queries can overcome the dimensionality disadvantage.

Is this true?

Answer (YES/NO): NO